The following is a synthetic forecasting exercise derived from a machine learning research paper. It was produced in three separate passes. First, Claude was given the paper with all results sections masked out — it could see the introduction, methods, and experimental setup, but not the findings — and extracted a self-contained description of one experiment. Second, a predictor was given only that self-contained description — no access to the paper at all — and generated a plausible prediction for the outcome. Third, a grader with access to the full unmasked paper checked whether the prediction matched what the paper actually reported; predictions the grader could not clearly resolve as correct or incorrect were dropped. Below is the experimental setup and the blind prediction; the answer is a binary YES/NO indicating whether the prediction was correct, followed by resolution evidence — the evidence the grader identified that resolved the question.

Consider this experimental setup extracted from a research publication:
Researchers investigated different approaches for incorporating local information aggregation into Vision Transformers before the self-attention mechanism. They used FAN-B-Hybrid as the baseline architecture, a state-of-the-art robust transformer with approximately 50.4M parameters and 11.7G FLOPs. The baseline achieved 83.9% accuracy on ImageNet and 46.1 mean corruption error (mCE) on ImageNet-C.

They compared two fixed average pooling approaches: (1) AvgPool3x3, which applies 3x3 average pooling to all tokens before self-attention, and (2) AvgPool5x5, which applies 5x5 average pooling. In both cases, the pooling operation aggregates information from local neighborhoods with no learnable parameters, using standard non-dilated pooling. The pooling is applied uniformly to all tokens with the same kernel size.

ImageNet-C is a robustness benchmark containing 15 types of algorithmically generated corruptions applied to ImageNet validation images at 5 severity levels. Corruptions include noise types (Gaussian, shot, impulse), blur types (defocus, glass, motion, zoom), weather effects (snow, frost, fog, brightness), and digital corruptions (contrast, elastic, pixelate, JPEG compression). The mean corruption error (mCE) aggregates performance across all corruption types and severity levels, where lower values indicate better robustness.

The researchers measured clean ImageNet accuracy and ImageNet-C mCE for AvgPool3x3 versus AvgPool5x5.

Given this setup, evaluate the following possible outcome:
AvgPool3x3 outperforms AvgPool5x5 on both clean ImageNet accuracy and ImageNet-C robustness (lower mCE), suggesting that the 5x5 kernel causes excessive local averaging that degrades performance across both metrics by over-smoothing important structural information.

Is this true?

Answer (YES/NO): NO